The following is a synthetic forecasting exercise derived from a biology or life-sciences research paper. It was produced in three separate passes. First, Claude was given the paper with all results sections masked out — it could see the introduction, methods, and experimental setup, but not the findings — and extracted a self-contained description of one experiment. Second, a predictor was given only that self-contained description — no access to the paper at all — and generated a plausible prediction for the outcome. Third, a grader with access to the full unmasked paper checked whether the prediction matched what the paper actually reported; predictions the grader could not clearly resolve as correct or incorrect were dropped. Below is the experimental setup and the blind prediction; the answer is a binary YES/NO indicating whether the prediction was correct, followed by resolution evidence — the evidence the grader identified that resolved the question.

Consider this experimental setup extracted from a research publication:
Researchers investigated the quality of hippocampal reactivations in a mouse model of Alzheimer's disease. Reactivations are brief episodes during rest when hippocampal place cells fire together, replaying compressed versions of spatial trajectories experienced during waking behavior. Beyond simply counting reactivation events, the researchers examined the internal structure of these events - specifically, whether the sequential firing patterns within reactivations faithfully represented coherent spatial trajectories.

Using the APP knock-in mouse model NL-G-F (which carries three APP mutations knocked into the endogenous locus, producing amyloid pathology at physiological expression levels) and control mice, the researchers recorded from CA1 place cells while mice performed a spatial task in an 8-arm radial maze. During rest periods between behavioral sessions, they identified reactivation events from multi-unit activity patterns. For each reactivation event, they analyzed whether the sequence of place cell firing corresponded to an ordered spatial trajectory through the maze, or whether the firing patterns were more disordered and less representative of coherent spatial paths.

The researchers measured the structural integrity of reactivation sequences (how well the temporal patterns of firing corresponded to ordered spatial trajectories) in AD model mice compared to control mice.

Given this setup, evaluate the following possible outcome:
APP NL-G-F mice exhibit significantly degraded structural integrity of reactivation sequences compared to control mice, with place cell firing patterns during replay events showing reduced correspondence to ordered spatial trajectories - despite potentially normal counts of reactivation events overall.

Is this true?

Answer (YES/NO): YES